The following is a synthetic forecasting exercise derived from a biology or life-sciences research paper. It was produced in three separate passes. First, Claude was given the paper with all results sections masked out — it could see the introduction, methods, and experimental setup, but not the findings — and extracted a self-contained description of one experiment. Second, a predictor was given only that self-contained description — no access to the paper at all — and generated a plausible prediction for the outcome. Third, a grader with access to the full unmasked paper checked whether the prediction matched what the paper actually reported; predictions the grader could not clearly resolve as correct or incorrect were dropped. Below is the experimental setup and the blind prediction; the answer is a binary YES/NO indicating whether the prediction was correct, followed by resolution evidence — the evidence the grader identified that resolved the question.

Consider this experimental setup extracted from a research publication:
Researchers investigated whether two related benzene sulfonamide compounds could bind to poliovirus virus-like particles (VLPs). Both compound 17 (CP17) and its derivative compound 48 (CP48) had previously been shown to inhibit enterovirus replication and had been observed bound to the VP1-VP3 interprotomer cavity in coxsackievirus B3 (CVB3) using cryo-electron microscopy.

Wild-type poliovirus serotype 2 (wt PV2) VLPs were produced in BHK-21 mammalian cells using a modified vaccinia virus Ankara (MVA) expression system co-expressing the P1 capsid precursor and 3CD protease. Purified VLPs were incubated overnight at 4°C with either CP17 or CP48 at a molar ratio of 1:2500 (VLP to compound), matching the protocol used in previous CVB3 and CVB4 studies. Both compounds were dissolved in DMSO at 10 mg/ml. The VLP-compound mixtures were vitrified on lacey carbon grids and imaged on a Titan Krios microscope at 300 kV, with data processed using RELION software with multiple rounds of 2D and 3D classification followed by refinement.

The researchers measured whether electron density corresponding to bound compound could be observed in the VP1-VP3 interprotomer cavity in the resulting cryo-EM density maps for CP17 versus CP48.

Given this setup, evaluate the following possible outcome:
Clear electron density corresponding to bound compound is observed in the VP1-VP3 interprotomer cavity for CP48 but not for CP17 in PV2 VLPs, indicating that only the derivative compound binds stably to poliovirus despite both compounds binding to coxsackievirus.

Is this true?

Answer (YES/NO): NO